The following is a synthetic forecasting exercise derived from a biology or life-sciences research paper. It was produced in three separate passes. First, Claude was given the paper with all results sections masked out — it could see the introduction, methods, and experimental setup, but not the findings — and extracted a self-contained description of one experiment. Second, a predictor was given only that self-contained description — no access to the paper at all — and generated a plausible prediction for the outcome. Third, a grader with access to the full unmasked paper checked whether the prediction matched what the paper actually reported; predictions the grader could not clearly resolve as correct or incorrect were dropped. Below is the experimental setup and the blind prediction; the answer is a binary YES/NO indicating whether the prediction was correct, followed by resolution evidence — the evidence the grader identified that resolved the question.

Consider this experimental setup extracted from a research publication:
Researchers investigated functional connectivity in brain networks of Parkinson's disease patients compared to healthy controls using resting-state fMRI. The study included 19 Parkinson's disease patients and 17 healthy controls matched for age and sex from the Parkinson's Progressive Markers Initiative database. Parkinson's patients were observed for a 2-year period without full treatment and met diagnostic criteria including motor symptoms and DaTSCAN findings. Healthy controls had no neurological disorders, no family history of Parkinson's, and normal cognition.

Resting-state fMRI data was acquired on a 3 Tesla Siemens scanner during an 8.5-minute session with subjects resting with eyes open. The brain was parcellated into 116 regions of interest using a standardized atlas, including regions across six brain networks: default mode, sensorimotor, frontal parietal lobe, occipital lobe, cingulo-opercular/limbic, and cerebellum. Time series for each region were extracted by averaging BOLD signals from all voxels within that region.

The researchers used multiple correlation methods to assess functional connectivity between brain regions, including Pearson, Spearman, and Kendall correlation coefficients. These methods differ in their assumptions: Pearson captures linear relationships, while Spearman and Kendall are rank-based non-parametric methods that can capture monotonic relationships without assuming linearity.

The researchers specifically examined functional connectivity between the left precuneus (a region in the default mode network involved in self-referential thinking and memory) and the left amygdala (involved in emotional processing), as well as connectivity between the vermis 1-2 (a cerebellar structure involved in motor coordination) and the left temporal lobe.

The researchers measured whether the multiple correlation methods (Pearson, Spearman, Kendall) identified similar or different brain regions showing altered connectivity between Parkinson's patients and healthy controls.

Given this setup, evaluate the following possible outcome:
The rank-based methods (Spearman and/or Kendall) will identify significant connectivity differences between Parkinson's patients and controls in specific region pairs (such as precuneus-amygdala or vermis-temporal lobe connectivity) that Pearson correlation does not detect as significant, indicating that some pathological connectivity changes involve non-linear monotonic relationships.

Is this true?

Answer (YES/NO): NO